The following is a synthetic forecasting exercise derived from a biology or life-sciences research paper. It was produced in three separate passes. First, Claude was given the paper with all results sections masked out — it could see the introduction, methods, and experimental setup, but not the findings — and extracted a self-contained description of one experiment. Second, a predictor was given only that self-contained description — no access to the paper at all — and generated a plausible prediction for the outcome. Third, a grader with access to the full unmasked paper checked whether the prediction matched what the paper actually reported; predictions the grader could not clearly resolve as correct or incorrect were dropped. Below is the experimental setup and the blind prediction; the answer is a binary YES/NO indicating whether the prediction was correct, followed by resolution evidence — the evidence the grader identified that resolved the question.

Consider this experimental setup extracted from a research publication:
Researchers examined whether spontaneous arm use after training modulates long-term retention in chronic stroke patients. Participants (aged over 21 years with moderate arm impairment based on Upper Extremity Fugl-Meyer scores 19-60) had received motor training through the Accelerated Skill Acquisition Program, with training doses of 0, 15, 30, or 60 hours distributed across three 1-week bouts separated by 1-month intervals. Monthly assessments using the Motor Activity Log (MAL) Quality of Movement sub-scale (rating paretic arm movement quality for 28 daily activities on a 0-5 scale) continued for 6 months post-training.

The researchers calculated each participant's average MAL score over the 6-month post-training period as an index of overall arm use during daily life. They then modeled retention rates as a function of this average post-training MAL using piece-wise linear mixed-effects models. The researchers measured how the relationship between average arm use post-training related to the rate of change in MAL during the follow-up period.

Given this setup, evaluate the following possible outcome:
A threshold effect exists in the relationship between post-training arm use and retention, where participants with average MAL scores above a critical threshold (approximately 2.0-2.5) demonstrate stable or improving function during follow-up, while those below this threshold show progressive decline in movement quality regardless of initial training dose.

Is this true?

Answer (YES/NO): NO